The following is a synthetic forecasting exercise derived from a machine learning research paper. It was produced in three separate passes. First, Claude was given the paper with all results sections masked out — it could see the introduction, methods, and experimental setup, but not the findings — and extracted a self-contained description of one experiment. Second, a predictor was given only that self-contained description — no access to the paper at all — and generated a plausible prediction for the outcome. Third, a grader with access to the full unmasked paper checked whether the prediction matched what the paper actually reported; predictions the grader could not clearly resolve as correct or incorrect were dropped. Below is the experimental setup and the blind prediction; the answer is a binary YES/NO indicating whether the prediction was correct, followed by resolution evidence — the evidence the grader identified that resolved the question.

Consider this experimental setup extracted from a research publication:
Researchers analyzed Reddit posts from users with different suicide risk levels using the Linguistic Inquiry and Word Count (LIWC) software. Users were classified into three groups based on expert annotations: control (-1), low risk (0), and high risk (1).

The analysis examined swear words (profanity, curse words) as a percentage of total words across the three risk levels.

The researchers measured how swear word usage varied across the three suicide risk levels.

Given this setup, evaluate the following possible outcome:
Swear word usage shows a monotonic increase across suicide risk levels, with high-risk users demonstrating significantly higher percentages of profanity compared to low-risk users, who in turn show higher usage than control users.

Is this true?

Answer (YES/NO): NO